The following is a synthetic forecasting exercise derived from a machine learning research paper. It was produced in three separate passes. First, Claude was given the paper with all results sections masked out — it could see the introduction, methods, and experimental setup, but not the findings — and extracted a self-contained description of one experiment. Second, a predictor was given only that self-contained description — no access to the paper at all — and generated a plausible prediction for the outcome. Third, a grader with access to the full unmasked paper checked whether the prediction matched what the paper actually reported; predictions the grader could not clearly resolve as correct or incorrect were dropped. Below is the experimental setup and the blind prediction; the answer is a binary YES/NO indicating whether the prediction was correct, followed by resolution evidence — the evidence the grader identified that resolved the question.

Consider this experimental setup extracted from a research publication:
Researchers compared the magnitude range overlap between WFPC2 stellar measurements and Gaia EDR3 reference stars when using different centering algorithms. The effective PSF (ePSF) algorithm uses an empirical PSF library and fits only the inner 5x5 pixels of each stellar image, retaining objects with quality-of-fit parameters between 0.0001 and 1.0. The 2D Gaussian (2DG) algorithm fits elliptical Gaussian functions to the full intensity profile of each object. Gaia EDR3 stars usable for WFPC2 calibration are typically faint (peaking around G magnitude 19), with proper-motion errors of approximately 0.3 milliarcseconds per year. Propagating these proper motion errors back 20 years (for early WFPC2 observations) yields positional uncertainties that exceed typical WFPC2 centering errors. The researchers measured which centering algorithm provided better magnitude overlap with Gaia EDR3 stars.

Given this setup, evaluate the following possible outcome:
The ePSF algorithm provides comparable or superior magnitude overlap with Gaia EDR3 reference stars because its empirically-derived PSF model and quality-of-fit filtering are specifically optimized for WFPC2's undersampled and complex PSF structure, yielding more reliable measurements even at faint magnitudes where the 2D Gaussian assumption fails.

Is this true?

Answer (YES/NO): NO